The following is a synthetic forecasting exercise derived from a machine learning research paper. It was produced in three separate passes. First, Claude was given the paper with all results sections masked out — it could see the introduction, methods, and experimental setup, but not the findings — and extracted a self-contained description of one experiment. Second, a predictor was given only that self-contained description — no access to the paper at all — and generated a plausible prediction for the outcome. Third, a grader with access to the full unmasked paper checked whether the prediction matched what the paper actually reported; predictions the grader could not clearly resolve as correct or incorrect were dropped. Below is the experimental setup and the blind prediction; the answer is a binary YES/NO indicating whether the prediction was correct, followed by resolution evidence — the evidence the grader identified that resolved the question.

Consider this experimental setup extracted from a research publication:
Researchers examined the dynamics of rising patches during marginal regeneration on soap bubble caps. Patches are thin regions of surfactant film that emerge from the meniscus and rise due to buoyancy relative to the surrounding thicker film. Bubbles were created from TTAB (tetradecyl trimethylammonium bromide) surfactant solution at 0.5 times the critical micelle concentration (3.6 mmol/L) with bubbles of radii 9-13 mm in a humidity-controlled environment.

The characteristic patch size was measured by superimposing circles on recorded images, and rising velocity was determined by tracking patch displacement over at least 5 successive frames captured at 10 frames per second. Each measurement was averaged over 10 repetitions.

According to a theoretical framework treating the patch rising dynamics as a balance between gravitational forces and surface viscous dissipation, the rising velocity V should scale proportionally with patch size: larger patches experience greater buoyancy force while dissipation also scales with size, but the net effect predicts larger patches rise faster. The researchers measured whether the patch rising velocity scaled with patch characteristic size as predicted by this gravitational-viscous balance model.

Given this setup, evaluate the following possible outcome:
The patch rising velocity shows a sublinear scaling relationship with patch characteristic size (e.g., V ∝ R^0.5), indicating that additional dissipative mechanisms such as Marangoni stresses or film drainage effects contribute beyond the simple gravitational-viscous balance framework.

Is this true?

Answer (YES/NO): NO